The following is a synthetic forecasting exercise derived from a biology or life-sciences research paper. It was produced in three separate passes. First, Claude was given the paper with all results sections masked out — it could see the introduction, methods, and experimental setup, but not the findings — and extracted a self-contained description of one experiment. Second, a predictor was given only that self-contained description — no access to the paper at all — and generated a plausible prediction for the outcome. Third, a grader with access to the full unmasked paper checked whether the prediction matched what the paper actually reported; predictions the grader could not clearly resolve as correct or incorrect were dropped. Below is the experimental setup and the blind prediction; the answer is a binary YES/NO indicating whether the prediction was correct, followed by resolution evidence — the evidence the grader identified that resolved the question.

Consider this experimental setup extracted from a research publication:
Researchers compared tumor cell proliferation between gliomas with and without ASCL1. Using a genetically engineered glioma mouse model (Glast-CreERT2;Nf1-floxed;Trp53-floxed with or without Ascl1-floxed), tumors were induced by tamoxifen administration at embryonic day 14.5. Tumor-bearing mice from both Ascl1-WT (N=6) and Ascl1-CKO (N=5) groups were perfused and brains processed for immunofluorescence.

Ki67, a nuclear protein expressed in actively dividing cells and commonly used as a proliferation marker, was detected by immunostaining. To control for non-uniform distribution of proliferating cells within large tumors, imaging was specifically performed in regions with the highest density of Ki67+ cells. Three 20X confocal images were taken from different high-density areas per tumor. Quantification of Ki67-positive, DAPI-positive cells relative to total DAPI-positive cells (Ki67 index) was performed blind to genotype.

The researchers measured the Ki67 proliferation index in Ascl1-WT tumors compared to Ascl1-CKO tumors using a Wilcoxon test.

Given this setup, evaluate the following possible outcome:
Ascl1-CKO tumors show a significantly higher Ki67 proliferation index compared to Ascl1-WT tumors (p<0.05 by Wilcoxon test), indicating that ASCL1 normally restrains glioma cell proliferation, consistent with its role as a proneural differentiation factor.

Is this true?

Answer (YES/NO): NO